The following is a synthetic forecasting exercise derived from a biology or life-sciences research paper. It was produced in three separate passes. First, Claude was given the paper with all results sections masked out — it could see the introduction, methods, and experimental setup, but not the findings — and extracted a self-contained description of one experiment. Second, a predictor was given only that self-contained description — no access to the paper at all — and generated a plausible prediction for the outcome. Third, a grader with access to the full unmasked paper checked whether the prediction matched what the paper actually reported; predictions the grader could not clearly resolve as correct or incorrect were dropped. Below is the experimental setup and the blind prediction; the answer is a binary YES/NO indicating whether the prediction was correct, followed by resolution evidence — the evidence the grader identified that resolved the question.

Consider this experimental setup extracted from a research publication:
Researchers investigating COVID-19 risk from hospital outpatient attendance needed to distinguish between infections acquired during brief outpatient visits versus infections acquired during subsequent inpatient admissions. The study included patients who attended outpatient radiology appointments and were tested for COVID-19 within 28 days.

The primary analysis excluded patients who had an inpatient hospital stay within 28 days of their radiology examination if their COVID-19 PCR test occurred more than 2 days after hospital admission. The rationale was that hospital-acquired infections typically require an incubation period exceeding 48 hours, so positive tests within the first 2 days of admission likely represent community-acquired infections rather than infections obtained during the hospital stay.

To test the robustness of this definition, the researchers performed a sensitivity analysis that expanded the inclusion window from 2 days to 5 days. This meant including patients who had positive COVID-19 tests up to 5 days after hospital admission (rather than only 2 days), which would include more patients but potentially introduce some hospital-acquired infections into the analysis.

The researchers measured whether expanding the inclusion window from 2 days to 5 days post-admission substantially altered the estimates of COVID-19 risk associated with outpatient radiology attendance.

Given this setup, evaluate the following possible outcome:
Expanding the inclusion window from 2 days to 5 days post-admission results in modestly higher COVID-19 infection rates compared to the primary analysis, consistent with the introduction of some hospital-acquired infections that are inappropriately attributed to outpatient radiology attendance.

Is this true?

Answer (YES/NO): NO